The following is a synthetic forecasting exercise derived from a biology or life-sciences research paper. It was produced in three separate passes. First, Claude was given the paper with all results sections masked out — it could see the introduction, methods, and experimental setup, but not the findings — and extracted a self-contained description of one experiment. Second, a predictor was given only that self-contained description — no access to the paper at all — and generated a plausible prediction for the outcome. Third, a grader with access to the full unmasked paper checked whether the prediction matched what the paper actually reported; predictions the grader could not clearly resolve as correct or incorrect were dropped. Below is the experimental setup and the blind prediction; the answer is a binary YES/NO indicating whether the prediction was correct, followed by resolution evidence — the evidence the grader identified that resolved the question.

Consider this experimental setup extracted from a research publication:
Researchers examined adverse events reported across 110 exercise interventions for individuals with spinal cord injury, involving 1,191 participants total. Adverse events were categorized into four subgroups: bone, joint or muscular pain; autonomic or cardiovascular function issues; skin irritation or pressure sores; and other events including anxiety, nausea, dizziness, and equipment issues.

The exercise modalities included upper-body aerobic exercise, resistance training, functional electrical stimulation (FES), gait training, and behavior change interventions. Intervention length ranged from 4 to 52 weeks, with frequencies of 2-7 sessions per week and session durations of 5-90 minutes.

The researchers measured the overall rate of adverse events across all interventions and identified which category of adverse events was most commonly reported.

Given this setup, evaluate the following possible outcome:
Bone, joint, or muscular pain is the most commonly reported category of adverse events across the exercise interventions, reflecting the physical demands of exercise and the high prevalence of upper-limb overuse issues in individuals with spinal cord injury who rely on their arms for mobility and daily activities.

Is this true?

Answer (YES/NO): NO